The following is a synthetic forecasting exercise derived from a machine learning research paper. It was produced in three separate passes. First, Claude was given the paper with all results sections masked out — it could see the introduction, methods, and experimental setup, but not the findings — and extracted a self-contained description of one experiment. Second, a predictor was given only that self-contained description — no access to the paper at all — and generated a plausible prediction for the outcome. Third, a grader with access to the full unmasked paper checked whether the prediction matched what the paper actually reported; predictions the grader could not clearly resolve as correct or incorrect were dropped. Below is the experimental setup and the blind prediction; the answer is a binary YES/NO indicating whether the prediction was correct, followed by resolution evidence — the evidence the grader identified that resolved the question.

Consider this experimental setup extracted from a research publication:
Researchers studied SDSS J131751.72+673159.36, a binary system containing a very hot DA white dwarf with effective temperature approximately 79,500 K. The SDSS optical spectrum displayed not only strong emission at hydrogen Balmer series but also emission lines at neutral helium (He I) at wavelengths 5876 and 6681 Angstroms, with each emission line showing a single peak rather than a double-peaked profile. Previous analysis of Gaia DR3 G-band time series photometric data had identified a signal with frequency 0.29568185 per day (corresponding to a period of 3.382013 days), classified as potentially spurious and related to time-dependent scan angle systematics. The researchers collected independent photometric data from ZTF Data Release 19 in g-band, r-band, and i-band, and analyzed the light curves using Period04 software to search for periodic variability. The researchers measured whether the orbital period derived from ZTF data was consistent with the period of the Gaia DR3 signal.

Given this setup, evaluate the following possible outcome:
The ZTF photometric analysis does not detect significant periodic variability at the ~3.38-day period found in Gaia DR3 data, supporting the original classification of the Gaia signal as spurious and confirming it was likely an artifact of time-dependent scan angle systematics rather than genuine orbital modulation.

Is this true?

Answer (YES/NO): NO